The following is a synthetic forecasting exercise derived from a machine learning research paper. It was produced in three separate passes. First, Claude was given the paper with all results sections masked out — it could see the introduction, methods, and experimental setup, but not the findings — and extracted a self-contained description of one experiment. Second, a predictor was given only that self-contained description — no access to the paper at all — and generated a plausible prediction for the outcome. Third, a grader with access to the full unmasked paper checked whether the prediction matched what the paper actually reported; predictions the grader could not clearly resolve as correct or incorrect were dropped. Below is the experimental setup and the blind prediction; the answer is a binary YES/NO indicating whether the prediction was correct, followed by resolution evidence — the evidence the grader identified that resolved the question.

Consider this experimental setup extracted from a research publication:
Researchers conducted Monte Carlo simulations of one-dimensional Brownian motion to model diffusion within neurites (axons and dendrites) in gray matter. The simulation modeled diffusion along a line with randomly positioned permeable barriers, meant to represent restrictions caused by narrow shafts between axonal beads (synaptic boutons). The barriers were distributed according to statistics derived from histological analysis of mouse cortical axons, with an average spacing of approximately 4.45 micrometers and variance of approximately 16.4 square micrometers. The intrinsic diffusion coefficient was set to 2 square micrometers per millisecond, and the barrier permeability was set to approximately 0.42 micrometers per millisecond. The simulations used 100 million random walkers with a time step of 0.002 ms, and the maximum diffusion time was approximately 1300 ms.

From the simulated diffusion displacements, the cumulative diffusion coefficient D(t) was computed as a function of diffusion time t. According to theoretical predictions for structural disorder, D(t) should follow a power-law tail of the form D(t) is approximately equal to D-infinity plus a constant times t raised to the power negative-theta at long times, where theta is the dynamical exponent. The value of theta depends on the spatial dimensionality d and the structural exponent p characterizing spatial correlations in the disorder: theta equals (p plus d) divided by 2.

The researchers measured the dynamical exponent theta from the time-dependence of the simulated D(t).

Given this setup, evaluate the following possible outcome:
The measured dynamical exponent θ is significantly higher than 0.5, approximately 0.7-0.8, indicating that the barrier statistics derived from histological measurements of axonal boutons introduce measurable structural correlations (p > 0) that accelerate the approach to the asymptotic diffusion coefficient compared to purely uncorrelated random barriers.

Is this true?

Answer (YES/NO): NO